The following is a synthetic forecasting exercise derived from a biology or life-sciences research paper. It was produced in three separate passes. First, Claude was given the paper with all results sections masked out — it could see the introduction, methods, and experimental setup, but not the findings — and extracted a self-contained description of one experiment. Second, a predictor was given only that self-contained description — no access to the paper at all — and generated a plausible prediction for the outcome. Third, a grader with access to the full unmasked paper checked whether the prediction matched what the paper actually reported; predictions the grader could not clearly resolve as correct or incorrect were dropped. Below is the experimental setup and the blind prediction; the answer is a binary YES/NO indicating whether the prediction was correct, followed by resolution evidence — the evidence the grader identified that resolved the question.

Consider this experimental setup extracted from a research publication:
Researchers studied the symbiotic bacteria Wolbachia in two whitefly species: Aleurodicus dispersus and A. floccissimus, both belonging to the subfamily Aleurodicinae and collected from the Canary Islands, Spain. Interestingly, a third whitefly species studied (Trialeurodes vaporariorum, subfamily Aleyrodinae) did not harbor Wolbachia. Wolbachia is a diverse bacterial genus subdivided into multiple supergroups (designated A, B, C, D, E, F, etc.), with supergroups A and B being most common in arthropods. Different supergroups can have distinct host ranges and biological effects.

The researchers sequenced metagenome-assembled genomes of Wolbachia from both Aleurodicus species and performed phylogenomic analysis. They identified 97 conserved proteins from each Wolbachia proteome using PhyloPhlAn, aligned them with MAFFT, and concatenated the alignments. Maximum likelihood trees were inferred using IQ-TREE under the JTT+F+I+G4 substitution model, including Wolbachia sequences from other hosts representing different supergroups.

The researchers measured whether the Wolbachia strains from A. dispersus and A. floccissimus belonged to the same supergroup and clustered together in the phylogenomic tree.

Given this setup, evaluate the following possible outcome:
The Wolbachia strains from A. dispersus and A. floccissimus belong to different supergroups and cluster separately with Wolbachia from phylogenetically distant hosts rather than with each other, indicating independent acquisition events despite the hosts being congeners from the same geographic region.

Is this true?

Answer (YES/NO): NO